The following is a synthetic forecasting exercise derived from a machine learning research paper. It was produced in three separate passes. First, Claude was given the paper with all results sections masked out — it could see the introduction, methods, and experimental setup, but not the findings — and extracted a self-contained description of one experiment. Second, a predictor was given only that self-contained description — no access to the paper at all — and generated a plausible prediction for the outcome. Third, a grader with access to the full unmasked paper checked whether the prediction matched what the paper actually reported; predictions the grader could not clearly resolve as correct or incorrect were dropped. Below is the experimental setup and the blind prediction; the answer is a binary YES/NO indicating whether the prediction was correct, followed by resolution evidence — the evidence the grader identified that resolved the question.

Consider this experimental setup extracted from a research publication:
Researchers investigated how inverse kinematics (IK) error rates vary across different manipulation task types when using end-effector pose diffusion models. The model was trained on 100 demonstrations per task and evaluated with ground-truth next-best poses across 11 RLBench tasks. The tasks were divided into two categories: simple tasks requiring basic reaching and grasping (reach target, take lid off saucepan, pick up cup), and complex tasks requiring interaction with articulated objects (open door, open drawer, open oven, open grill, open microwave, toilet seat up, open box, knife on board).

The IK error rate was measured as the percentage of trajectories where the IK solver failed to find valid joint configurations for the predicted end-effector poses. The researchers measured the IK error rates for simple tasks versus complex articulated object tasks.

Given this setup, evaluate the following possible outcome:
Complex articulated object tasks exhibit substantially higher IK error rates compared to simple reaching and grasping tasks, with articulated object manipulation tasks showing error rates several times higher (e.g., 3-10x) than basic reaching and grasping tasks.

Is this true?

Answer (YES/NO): YES